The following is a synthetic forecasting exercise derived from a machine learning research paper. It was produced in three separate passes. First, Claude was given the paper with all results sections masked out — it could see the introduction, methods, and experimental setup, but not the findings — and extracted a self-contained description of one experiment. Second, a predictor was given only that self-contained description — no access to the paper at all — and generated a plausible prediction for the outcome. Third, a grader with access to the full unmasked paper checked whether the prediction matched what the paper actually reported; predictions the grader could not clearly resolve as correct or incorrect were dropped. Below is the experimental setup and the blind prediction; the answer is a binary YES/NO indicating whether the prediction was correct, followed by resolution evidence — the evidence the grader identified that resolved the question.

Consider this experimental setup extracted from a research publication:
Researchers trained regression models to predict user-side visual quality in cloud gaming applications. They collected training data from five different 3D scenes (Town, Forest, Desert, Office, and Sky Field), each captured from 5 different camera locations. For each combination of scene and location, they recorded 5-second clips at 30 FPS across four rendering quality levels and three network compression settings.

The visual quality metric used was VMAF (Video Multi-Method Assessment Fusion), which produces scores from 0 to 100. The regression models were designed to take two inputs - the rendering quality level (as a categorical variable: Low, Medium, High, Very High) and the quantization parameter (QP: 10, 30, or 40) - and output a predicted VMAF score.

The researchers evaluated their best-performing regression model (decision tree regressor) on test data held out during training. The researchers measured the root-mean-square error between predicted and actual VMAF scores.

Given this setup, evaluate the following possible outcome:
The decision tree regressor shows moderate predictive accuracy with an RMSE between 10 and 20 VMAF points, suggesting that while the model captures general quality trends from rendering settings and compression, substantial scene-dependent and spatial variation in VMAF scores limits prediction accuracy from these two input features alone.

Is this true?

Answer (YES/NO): NO